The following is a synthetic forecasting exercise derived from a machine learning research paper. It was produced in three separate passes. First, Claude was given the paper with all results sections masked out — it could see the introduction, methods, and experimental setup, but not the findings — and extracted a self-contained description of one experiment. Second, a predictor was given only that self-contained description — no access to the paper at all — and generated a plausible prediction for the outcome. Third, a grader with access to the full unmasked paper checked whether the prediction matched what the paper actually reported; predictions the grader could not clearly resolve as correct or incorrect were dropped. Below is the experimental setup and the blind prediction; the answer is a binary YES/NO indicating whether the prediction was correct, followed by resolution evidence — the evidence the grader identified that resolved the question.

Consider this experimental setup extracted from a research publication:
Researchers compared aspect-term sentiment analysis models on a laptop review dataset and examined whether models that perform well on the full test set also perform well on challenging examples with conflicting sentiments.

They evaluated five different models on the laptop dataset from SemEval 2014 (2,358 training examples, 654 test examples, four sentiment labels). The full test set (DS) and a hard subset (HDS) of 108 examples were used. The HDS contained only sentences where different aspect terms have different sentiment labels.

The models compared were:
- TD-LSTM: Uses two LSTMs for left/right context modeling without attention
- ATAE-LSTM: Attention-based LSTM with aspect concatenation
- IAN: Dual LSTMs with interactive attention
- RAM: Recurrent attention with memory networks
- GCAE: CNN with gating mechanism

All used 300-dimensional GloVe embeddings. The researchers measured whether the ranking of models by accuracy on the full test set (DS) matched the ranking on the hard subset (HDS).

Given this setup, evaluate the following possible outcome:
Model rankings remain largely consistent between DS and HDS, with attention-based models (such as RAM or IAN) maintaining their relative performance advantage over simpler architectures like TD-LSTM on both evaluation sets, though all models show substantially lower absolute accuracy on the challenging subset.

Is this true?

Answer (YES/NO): NO